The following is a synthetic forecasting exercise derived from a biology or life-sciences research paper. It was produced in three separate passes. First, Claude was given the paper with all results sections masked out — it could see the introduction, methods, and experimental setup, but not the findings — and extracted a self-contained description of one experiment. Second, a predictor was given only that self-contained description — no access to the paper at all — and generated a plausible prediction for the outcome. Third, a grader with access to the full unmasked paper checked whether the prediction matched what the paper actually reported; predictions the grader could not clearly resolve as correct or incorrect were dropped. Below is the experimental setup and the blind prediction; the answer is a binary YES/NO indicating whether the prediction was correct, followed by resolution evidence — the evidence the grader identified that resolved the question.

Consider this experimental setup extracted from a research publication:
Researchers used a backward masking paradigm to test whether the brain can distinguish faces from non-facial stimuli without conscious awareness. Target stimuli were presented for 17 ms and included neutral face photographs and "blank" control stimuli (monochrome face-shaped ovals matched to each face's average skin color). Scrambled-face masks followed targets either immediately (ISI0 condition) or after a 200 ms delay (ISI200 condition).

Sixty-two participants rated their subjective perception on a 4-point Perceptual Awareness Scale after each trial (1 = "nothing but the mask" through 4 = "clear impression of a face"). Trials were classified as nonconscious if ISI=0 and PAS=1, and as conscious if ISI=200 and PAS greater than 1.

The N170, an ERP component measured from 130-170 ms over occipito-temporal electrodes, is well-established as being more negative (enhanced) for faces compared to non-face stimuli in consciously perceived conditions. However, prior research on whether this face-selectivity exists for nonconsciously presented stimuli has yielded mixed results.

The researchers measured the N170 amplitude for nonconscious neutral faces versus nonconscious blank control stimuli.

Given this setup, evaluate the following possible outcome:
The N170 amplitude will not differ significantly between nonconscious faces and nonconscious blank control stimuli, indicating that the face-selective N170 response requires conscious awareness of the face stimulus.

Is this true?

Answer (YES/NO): NO